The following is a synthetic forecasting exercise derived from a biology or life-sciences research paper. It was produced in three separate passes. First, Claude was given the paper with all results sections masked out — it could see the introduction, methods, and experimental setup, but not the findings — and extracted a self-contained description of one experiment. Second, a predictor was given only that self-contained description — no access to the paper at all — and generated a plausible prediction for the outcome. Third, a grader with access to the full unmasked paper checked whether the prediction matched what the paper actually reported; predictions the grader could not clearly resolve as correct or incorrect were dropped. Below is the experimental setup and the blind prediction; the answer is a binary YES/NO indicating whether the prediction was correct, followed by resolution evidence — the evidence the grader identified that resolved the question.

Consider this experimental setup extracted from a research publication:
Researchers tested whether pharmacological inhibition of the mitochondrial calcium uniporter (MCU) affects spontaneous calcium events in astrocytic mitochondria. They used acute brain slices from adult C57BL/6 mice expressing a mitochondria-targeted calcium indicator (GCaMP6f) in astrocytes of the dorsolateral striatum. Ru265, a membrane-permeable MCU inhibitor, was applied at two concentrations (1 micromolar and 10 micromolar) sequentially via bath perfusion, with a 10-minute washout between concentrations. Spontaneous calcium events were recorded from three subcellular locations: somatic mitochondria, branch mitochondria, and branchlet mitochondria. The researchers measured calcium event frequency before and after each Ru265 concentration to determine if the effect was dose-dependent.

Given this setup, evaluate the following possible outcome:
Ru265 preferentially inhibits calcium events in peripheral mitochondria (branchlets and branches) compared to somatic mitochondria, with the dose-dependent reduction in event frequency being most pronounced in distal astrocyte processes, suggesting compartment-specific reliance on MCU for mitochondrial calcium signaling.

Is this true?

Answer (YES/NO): NO